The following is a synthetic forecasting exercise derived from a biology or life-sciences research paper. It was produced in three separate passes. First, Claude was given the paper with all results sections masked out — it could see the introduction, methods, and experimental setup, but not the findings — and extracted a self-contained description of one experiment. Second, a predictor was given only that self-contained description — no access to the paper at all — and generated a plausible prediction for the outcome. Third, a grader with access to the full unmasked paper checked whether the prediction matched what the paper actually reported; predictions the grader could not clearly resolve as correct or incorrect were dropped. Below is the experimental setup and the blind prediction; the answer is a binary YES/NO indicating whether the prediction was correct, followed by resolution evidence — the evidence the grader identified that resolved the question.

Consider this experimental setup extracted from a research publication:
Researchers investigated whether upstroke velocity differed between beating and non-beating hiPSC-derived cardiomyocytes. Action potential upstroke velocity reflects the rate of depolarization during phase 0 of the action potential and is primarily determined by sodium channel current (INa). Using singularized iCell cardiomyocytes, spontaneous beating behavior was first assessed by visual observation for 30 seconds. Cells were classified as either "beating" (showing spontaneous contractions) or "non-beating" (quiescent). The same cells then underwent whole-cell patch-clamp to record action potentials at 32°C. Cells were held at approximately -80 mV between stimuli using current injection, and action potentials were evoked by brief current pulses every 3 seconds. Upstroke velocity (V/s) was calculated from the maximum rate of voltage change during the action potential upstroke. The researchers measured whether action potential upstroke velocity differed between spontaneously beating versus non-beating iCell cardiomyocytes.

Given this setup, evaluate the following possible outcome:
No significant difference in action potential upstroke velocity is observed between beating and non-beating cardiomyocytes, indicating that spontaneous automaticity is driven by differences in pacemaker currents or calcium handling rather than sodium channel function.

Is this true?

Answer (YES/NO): YES